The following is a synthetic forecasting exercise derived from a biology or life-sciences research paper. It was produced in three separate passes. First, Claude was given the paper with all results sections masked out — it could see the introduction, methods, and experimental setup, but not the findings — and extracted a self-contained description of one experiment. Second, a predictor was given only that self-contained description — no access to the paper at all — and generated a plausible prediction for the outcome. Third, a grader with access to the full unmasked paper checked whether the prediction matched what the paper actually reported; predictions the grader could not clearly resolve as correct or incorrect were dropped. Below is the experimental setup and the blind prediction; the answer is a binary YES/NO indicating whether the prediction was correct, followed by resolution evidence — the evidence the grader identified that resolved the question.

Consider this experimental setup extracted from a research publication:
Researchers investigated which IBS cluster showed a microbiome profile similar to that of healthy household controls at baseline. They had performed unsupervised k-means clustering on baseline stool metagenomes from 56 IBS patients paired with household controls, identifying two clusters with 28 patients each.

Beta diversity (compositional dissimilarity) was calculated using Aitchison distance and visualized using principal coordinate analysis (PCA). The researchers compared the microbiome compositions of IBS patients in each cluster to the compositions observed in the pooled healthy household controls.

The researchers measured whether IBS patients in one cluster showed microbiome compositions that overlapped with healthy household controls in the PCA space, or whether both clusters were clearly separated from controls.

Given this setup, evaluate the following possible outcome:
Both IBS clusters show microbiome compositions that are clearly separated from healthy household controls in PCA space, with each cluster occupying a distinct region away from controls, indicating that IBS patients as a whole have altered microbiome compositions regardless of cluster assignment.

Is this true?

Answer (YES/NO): NO